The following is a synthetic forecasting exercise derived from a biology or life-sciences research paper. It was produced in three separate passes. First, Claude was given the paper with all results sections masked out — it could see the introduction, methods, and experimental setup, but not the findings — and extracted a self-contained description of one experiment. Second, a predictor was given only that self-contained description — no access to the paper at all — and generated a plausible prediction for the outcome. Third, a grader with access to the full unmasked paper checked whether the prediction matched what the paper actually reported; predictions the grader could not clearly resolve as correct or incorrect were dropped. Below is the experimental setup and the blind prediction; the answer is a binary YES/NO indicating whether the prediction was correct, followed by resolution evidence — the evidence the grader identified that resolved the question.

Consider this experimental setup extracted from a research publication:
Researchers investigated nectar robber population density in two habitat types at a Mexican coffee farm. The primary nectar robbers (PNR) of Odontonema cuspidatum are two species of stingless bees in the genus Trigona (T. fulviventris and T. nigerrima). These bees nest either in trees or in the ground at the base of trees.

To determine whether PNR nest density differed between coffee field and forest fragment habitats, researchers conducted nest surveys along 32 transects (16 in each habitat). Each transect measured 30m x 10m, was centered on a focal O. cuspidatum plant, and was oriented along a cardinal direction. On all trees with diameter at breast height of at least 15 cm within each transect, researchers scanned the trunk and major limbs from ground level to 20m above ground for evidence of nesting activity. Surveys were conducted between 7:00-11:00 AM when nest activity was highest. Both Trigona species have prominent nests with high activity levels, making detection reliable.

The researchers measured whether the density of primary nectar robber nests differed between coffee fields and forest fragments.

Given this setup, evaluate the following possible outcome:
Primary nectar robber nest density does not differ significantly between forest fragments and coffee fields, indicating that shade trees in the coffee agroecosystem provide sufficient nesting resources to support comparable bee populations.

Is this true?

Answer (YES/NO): YES